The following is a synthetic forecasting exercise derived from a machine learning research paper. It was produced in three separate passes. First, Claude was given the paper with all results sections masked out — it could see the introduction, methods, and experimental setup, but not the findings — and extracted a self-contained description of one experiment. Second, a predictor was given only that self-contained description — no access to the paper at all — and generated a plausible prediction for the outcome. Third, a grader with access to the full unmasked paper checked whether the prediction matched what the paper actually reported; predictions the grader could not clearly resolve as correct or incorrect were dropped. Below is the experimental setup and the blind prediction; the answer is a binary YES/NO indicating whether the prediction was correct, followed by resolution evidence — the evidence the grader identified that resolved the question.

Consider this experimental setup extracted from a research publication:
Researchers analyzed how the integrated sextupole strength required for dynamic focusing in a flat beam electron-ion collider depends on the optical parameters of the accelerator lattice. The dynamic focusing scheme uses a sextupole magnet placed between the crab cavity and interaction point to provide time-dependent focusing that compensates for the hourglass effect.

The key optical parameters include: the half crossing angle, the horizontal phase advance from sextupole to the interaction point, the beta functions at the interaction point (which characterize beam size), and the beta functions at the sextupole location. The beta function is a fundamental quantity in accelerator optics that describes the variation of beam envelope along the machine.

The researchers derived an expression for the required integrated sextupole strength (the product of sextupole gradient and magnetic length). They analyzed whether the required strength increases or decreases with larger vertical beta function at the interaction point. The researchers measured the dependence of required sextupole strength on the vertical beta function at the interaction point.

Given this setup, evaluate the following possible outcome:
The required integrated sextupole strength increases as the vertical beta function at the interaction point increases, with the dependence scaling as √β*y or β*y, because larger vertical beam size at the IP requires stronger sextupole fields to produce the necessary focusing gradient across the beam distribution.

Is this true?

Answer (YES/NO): NO